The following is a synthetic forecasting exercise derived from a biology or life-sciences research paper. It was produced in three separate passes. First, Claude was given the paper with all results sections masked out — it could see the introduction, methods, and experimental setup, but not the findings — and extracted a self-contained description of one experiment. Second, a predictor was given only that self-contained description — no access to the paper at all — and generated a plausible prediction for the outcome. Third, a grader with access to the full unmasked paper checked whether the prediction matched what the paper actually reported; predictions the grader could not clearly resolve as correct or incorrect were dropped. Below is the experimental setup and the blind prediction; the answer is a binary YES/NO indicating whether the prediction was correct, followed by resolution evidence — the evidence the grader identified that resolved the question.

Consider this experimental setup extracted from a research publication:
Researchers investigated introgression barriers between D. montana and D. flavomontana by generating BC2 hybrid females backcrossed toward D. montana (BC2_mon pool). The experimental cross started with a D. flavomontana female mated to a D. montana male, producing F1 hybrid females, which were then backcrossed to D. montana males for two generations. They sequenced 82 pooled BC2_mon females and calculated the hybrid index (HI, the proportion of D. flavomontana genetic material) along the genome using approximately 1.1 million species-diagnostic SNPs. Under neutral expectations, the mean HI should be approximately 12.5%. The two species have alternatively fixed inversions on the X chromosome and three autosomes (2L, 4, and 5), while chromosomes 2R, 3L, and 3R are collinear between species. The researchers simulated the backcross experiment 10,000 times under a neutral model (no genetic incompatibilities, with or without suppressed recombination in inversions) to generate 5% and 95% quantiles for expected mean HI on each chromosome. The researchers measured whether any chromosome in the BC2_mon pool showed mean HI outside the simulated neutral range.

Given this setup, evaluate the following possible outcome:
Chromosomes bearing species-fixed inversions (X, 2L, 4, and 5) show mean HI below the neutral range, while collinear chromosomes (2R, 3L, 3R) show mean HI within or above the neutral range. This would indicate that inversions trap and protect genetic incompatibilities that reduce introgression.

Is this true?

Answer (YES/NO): NO